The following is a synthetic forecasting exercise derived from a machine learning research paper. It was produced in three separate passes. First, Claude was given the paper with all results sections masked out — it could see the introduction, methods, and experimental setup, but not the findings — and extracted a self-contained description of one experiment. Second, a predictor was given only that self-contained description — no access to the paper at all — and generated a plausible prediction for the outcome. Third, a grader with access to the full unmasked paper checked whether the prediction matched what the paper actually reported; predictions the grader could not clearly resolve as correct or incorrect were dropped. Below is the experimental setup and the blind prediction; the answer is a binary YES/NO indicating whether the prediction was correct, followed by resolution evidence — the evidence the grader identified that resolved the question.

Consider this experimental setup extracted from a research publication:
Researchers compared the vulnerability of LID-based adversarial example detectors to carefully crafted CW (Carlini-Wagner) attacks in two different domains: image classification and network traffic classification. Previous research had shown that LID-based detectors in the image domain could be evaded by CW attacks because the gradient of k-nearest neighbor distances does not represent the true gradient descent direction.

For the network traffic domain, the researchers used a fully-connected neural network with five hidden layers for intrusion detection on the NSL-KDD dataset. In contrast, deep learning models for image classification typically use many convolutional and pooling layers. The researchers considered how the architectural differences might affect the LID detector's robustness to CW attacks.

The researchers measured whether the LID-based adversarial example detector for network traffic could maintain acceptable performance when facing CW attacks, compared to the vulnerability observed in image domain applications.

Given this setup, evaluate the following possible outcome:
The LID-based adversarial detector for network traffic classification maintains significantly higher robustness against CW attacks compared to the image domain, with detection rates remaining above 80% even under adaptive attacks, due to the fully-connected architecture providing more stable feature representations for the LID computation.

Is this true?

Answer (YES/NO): NO